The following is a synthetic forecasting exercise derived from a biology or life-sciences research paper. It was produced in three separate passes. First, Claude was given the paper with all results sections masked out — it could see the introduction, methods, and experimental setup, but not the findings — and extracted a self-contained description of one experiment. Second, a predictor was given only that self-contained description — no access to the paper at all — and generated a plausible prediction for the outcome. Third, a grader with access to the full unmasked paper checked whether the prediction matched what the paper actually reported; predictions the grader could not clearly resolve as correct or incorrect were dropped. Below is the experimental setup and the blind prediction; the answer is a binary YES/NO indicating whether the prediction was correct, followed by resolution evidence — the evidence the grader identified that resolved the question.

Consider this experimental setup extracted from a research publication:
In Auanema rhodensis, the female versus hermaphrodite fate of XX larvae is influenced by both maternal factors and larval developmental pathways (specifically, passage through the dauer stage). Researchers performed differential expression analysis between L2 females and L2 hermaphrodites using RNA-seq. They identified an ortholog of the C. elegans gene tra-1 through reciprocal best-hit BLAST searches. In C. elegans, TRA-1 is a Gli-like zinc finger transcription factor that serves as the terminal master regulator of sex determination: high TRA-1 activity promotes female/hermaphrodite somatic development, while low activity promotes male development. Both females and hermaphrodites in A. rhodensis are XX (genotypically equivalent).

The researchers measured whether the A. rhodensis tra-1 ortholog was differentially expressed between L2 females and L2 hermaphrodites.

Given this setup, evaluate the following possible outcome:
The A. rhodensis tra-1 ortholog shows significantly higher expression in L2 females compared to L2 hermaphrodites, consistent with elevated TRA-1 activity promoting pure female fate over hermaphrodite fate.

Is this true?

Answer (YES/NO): YES